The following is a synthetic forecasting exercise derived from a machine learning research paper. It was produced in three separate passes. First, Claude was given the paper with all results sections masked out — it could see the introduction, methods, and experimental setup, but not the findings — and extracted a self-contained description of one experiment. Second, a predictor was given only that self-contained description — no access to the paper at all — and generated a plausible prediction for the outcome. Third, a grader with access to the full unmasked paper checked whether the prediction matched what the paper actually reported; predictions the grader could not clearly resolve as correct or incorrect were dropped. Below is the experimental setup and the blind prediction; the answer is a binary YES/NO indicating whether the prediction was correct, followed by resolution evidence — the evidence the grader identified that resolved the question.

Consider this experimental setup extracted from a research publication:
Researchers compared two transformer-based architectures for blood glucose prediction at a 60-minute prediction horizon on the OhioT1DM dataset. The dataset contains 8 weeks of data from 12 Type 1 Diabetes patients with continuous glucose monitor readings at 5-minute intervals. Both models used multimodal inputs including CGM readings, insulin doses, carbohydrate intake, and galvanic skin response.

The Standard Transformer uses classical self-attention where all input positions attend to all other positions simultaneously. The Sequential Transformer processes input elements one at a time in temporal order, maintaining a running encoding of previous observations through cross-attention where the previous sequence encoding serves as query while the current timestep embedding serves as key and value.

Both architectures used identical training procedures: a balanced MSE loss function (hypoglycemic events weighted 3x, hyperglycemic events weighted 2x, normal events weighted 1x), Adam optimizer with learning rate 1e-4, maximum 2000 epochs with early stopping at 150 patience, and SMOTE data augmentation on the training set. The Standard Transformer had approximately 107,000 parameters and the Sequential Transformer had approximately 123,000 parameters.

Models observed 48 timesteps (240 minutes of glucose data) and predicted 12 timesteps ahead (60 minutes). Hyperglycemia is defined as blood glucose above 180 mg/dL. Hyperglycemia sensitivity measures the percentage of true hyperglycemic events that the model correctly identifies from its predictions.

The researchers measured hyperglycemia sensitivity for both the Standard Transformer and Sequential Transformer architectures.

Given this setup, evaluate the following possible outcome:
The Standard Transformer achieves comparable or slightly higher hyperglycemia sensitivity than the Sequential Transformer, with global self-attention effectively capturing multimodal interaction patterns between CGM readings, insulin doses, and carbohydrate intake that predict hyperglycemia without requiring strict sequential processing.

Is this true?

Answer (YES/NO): NO